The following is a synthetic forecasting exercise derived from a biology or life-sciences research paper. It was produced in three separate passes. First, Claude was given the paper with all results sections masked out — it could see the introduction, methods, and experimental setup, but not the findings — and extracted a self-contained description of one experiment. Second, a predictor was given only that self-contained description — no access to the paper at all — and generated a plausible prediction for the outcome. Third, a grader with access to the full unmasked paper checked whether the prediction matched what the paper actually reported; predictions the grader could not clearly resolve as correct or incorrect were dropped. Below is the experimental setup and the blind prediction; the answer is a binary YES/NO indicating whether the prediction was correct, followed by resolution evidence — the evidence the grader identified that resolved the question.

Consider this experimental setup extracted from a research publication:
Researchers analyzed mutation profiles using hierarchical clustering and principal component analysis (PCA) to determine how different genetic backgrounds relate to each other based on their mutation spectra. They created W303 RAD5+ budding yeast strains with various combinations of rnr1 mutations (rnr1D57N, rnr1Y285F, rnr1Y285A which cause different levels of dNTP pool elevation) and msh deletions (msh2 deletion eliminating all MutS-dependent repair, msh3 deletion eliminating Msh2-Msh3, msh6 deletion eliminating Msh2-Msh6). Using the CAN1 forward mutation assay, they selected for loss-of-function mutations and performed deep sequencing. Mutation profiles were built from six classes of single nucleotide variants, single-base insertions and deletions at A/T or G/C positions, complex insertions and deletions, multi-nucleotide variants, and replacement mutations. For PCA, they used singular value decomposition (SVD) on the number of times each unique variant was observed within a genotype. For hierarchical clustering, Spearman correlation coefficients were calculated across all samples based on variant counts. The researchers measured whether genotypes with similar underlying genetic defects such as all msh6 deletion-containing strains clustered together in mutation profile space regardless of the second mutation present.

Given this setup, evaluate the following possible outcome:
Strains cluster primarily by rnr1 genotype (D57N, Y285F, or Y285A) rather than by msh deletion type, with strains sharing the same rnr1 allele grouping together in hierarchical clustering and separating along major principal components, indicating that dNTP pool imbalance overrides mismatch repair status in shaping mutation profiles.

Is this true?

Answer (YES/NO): NO